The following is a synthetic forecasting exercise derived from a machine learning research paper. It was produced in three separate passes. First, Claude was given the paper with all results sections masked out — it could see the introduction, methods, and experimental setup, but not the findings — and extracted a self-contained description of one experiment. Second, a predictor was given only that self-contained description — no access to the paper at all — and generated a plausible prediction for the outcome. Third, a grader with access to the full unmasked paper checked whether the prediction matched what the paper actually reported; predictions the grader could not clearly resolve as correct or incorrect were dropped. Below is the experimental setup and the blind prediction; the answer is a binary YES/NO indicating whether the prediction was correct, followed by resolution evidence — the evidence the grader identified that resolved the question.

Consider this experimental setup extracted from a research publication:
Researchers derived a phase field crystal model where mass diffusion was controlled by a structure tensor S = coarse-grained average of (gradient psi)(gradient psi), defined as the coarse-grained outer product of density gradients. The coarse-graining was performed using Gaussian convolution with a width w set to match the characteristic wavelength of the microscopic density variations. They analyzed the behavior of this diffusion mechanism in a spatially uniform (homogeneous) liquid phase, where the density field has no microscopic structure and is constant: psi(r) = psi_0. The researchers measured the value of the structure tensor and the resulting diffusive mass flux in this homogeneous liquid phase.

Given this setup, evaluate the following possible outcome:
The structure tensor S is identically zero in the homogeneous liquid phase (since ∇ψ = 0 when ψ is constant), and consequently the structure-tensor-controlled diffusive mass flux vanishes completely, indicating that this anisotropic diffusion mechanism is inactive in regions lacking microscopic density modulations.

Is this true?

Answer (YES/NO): YES